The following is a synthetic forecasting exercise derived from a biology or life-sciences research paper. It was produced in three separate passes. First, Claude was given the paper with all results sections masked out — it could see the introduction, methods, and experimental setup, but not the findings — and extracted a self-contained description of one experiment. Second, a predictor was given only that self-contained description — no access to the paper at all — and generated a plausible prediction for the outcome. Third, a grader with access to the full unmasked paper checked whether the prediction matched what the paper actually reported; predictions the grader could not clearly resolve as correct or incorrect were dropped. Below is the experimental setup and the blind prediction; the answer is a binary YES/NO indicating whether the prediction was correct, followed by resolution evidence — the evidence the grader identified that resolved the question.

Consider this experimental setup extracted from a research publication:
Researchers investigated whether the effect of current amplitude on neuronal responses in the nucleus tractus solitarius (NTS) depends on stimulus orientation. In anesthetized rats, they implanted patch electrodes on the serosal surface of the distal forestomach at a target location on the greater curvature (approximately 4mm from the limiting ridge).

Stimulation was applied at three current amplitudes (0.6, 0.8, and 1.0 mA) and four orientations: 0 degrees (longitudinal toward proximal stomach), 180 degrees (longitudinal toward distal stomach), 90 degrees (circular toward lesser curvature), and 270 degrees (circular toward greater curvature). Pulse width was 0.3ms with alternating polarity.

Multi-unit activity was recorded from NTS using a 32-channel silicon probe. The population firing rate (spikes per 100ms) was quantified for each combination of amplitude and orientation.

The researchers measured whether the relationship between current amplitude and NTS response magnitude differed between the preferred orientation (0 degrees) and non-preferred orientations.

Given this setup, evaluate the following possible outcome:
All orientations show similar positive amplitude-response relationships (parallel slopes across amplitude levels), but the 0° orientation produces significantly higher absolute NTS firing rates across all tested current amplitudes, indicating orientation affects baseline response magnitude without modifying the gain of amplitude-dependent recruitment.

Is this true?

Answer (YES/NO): NO